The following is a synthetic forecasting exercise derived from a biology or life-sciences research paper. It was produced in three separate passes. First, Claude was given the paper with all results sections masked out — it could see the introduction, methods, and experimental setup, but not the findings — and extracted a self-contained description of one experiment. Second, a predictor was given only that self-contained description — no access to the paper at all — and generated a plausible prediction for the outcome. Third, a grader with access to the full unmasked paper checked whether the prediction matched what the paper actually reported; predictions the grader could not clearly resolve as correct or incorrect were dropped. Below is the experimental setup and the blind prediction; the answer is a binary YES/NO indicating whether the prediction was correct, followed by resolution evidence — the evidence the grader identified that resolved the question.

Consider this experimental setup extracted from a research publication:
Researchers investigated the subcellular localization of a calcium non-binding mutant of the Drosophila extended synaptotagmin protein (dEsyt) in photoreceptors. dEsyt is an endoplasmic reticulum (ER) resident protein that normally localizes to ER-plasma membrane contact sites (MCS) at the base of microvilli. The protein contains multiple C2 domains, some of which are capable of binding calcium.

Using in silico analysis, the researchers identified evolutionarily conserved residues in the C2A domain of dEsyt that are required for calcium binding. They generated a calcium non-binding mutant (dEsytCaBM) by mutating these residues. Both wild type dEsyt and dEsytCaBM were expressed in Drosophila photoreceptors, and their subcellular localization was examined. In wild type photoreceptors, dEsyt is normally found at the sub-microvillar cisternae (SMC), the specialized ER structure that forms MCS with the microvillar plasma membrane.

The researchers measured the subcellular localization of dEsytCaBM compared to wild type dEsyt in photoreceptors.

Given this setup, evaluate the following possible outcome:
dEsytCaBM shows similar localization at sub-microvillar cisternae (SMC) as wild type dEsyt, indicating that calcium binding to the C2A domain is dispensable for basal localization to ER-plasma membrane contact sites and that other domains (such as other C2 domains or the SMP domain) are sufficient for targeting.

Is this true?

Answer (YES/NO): NO